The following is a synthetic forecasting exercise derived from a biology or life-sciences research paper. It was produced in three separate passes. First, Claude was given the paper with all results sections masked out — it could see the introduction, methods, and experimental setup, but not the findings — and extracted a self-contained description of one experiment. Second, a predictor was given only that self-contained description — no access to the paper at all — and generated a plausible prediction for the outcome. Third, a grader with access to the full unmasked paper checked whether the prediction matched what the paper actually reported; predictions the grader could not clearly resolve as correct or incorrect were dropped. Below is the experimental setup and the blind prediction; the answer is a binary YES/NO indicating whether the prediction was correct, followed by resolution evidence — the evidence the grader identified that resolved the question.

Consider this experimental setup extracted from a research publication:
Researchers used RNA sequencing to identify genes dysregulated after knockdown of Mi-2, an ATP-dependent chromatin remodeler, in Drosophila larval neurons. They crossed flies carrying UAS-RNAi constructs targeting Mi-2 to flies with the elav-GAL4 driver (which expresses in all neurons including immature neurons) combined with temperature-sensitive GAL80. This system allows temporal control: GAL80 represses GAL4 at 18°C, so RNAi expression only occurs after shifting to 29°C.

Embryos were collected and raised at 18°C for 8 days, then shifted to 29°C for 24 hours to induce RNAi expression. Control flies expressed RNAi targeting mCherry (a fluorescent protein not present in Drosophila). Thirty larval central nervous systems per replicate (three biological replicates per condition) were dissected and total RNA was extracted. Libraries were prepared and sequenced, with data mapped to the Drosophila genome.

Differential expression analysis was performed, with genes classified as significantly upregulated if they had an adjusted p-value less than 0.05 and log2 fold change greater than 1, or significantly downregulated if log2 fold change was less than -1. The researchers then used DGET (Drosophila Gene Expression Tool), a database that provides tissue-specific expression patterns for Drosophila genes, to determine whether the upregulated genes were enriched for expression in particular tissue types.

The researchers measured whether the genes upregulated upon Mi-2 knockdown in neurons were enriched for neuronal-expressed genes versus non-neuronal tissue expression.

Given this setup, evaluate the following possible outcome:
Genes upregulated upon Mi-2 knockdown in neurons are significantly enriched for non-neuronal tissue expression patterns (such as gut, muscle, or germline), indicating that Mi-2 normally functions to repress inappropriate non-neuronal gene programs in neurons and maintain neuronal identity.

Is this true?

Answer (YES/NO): YES